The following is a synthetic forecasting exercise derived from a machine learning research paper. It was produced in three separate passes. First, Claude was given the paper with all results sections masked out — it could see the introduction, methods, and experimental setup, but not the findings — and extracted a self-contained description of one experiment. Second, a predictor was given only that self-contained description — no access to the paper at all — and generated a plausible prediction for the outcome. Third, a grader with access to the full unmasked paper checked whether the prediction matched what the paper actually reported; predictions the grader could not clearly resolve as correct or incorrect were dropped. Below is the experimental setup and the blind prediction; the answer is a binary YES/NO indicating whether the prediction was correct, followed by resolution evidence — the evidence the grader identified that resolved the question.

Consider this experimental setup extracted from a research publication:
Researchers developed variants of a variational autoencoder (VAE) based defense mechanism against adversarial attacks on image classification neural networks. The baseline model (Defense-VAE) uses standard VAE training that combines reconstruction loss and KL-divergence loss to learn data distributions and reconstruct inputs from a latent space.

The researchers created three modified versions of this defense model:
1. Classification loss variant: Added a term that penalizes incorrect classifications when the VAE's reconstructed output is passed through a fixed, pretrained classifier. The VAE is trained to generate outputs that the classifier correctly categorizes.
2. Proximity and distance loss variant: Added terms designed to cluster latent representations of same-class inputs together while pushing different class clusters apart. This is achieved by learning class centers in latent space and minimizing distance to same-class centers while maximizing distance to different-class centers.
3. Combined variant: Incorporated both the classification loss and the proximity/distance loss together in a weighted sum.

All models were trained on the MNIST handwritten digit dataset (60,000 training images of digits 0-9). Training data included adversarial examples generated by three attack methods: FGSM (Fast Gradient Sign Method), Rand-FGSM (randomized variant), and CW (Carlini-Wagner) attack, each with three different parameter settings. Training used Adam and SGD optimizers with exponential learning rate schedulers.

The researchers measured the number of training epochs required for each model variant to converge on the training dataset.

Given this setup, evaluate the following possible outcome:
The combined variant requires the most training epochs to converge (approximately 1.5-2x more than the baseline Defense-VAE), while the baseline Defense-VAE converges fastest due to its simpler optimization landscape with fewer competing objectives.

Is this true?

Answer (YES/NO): NO